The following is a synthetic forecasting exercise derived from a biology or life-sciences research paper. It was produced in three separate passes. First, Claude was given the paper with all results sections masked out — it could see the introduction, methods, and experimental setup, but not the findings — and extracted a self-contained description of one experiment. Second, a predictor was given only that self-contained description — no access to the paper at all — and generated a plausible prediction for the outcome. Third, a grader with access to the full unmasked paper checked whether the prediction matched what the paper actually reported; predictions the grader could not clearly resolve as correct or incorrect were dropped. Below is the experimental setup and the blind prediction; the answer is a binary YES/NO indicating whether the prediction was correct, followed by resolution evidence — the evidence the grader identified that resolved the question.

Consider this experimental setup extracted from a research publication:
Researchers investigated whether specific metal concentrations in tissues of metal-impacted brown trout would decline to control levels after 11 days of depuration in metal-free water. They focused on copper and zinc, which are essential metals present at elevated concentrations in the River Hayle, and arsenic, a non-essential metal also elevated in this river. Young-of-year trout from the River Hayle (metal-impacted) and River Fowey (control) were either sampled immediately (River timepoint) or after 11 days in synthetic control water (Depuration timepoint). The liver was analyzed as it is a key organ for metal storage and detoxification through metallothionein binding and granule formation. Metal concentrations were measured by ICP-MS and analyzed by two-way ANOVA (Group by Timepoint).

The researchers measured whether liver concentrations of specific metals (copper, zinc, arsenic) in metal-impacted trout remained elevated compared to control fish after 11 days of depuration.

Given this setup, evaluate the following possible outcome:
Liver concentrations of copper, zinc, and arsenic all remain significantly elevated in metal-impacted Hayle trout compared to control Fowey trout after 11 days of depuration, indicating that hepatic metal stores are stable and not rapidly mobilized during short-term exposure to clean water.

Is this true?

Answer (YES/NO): NO